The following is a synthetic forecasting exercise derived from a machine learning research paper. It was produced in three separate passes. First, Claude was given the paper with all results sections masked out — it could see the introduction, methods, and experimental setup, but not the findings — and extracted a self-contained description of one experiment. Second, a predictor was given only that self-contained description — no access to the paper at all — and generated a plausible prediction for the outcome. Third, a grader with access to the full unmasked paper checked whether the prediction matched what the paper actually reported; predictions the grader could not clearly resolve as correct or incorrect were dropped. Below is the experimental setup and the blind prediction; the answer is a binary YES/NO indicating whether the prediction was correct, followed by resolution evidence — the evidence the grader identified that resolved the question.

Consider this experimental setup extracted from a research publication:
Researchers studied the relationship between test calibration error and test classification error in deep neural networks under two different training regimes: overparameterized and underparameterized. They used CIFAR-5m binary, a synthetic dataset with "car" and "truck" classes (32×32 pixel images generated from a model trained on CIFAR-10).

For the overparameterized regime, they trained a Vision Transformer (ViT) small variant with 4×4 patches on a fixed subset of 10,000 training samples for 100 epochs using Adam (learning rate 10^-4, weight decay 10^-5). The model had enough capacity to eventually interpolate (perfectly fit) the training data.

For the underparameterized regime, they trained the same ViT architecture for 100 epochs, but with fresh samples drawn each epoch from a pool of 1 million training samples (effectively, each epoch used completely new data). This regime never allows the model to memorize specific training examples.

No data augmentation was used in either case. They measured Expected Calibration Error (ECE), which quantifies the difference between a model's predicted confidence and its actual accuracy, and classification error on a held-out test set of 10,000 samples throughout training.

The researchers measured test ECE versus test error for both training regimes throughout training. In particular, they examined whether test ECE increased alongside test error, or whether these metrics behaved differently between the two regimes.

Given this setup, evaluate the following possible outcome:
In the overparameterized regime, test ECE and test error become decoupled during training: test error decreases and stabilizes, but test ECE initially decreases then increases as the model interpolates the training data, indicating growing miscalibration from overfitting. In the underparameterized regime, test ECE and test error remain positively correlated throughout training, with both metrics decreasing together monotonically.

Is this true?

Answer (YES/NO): NO